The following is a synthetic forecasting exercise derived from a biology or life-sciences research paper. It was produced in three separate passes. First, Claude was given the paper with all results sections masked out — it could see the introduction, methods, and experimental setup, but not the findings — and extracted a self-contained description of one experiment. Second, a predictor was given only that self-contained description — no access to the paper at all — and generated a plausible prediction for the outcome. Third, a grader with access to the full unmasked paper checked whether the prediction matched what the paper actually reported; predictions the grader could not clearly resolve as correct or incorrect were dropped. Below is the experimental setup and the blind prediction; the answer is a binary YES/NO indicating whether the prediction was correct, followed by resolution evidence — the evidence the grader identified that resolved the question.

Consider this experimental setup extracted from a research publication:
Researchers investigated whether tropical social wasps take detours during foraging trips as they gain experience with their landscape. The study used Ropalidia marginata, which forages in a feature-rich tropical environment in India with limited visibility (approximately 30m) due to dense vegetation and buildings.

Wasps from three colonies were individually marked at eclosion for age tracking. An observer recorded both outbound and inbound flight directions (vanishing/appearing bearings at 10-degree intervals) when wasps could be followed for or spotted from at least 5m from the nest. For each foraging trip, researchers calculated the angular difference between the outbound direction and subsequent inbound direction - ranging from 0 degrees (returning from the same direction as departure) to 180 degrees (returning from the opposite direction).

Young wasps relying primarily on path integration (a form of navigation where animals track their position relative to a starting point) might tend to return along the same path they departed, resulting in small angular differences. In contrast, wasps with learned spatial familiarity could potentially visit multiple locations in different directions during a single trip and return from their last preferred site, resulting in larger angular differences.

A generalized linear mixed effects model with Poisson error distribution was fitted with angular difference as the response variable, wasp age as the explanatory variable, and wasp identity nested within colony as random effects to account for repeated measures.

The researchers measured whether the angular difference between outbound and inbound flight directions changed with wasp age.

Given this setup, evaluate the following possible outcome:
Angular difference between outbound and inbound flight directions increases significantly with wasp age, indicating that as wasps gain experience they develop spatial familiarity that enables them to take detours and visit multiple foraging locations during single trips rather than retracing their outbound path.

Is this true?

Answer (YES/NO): YES